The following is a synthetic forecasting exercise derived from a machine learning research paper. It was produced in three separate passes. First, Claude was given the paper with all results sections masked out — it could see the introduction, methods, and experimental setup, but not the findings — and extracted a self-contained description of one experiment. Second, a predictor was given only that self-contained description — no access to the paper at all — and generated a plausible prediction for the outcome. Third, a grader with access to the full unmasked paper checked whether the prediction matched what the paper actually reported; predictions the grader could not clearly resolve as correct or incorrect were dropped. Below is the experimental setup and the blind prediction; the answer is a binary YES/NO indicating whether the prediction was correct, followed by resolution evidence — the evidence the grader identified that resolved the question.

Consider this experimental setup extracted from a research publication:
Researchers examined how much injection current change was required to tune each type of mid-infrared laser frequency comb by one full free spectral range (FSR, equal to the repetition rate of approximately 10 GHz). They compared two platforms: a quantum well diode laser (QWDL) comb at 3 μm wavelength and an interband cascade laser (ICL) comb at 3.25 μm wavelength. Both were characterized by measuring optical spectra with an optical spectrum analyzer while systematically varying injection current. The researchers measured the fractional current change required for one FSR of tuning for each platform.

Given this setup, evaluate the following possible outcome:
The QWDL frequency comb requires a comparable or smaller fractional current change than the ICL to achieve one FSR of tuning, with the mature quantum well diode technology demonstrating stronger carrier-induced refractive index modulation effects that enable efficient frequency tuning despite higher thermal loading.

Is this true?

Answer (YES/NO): NO